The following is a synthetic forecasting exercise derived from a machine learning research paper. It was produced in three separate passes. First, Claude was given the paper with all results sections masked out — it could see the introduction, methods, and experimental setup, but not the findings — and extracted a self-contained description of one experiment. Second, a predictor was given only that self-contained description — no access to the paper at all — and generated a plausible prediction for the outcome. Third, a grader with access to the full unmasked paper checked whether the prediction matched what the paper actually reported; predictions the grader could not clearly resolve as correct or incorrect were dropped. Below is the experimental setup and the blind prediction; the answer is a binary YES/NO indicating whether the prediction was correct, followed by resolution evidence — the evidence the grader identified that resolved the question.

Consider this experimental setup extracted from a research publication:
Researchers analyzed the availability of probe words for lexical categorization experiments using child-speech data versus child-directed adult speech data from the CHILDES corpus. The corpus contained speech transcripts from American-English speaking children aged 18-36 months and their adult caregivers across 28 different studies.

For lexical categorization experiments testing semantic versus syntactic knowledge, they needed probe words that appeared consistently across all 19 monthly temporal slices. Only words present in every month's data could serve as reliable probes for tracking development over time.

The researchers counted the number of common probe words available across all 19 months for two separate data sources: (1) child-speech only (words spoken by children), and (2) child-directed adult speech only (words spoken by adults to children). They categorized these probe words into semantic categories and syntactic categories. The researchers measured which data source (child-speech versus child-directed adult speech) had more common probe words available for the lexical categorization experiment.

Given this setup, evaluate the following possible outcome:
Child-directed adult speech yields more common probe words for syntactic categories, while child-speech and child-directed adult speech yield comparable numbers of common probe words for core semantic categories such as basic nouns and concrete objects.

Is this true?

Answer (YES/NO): NO